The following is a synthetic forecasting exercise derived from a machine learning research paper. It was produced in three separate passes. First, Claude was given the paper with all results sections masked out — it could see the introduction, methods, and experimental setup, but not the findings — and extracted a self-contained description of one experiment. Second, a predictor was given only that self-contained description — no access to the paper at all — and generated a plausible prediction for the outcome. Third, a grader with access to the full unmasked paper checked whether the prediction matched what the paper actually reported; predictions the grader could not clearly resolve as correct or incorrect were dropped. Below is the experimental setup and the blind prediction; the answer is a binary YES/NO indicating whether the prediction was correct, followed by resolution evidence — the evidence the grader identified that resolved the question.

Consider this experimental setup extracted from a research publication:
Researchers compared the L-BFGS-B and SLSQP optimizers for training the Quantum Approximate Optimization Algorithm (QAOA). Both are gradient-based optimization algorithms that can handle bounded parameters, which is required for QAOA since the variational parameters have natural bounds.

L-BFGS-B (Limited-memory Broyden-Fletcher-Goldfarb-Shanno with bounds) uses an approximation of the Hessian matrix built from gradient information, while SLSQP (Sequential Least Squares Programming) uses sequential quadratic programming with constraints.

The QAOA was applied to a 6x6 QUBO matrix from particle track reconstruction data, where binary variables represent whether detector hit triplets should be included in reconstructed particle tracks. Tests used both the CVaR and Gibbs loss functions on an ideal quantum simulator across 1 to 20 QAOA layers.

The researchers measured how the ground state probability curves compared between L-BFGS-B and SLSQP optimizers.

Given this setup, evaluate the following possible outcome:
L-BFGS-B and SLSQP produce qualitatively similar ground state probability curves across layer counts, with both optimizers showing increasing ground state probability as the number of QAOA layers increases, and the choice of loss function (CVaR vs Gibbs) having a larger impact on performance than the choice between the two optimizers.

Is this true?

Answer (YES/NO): NO